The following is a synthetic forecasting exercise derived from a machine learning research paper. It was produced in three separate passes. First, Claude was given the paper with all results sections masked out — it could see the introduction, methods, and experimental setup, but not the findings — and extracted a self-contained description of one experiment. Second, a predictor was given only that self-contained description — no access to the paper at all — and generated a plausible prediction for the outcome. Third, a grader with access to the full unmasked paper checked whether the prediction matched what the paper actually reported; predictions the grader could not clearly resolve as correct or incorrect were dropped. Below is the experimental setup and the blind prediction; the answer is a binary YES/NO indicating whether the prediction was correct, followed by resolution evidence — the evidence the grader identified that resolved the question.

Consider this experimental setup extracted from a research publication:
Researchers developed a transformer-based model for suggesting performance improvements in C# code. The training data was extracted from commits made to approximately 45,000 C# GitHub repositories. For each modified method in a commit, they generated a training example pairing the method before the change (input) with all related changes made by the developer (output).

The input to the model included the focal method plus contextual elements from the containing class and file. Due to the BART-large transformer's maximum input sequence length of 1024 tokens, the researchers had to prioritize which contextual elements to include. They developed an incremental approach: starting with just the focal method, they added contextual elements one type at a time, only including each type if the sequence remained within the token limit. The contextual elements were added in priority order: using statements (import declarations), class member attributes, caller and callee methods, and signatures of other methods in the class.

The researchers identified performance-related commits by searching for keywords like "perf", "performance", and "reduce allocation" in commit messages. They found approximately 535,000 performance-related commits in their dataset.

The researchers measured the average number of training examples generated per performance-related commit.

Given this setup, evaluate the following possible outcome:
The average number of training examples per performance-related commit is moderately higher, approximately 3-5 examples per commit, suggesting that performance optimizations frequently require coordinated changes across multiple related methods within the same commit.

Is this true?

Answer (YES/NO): NO